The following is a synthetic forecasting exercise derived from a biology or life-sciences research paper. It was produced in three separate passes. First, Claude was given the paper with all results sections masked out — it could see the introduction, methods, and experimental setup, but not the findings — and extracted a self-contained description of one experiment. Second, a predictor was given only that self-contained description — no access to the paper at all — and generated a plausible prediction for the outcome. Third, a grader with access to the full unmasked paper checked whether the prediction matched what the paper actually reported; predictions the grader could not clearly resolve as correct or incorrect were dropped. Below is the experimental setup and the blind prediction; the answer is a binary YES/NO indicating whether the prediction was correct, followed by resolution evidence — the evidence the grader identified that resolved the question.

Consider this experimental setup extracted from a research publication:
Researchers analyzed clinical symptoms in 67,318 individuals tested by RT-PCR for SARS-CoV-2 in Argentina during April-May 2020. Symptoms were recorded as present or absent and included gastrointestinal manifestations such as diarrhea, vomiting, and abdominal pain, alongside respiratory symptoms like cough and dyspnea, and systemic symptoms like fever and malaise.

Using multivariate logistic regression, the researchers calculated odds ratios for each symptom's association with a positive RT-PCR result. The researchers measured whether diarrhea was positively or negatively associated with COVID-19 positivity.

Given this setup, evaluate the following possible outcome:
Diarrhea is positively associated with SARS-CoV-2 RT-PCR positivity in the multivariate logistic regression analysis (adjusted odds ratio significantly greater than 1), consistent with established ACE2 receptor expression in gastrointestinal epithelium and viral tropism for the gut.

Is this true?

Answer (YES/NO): NO